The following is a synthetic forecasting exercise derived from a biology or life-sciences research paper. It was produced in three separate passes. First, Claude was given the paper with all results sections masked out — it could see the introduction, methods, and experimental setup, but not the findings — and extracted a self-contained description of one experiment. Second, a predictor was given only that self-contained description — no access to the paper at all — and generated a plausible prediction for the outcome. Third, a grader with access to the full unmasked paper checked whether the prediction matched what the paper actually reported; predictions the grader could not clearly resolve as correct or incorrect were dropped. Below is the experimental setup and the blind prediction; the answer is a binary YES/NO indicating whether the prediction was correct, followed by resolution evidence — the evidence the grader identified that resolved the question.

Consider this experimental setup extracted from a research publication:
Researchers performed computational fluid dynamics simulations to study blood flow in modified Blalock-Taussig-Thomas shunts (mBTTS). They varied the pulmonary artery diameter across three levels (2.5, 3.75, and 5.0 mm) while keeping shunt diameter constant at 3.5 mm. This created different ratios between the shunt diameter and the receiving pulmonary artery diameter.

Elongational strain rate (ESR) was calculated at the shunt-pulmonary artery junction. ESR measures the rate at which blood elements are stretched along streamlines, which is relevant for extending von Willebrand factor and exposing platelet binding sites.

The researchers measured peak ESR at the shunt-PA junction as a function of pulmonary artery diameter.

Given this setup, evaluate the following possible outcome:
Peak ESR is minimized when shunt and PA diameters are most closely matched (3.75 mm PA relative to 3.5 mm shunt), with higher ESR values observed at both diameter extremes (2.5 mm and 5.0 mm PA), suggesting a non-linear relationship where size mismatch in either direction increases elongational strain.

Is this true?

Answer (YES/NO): NO